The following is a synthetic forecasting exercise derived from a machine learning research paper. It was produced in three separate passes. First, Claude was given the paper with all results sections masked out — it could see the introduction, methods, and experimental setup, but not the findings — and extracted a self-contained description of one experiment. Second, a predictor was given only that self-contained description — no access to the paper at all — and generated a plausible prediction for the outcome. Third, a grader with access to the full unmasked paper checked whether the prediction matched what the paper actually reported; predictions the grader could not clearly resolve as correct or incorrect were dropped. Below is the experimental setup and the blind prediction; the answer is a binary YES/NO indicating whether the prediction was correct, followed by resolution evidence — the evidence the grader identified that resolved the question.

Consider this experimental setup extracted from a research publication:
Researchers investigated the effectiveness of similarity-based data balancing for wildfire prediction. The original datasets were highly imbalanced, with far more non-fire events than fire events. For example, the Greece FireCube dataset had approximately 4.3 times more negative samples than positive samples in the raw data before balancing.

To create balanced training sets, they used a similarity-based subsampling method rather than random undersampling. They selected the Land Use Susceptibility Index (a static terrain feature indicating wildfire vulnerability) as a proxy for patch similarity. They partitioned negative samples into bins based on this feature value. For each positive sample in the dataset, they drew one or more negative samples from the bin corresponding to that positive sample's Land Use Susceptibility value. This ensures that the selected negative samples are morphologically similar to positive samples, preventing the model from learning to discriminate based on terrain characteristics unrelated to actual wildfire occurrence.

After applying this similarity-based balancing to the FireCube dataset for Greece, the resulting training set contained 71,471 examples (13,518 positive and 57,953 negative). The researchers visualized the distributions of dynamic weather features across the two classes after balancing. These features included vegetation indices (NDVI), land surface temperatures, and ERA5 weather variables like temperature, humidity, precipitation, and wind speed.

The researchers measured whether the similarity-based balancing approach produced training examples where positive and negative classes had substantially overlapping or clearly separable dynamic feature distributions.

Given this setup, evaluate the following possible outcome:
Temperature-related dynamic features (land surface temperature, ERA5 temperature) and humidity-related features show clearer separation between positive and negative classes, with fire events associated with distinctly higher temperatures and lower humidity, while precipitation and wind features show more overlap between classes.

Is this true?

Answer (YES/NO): NO